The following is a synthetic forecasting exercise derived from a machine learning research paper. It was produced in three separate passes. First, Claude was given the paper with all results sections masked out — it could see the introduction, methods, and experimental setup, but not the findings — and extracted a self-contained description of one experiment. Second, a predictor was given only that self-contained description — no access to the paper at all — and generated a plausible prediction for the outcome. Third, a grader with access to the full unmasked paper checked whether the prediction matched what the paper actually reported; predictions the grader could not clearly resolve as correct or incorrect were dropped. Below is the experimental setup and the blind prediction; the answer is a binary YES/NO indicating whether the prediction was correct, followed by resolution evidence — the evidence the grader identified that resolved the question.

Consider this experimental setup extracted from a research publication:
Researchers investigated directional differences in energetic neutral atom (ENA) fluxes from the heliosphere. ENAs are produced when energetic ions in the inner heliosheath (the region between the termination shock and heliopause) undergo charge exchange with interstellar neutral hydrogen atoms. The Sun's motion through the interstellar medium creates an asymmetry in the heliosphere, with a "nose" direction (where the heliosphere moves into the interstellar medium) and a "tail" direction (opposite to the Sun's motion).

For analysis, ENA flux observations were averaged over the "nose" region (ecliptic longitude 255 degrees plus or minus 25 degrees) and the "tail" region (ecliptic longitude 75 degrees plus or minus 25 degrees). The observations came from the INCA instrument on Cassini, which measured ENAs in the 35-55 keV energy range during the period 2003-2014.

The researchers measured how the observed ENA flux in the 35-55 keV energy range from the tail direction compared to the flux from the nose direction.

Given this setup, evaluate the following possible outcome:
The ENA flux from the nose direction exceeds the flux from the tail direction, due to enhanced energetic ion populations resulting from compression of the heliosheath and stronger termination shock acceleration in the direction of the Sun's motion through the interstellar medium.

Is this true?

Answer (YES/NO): NO